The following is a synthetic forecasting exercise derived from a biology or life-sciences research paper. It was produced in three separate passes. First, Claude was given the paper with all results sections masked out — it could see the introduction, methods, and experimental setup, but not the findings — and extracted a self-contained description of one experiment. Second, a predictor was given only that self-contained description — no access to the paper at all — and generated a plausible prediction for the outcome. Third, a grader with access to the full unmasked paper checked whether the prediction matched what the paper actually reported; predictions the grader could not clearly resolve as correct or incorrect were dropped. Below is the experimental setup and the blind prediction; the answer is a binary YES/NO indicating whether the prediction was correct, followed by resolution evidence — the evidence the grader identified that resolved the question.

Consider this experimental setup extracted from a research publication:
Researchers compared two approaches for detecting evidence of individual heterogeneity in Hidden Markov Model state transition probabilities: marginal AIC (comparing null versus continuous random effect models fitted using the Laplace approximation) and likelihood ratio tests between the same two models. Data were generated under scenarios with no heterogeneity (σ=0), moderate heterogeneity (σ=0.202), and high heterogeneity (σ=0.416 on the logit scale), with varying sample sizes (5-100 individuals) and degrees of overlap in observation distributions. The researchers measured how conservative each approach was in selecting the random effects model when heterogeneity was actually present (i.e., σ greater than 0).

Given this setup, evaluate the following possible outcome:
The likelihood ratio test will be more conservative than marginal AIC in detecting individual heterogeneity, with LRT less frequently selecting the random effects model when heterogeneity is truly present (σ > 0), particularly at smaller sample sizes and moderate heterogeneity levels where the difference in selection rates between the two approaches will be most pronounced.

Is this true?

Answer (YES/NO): NO